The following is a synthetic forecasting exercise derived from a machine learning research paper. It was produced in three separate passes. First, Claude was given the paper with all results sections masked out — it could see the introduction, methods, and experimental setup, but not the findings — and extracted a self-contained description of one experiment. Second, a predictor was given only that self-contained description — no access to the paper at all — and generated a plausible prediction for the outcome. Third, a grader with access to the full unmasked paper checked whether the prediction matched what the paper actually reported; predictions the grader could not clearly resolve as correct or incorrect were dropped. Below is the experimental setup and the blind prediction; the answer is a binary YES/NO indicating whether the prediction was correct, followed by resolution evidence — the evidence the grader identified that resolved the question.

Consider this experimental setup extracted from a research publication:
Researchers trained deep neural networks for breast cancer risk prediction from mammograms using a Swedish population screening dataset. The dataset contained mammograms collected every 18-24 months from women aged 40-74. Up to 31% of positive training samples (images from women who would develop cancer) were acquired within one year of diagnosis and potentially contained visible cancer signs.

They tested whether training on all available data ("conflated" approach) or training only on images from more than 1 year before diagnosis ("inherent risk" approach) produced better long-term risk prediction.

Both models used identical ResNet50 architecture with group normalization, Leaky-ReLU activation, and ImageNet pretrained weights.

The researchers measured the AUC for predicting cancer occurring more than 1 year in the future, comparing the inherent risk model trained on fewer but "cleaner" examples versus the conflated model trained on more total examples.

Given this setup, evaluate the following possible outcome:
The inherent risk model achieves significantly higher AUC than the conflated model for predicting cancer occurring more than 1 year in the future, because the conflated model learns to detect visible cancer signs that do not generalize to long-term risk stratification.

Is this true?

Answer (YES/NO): YES